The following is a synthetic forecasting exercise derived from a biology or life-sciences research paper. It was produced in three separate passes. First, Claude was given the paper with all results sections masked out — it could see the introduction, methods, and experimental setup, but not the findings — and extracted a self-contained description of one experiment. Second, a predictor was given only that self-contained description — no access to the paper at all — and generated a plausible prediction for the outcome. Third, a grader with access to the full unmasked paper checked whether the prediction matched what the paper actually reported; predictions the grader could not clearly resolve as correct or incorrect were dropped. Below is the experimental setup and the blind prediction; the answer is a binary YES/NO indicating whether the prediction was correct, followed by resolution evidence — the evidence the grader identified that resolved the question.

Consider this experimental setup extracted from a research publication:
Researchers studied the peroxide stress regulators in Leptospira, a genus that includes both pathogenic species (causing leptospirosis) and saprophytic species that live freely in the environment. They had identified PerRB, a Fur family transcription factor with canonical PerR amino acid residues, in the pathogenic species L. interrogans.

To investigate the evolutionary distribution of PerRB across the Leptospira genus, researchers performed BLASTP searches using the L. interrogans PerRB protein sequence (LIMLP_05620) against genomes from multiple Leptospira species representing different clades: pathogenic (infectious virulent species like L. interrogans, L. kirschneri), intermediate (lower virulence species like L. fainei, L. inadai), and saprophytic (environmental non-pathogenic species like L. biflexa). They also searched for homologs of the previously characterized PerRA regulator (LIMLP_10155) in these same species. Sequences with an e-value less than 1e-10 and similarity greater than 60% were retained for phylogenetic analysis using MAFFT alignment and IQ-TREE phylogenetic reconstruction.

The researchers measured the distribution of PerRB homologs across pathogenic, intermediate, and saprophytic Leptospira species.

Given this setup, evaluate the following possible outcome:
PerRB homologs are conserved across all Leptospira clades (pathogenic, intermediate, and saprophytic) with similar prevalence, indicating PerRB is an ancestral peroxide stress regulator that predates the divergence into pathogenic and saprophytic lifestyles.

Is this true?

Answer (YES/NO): NO